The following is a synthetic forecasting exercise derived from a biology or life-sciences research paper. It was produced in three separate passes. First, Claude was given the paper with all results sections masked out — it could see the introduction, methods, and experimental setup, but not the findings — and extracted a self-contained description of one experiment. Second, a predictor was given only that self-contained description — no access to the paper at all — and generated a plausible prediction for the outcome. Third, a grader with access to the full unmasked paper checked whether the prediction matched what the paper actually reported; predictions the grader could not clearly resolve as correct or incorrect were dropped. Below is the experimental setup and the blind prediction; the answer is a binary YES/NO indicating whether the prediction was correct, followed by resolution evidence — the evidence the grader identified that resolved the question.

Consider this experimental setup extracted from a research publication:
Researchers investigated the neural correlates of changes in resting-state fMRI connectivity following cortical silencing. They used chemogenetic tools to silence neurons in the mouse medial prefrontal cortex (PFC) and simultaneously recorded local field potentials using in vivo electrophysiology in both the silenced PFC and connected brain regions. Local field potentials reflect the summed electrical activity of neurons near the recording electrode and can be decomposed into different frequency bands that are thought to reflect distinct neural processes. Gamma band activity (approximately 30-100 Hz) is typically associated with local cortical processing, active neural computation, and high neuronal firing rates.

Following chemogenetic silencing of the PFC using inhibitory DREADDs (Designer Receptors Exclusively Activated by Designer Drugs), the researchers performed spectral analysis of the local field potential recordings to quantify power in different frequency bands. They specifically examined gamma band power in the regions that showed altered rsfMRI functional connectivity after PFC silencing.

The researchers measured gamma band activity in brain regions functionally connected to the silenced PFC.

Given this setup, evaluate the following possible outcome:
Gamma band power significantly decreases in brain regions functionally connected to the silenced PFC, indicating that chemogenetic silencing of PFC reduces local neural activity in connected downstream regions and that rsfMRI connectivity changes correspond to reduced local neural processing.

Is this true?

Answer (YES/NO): NO